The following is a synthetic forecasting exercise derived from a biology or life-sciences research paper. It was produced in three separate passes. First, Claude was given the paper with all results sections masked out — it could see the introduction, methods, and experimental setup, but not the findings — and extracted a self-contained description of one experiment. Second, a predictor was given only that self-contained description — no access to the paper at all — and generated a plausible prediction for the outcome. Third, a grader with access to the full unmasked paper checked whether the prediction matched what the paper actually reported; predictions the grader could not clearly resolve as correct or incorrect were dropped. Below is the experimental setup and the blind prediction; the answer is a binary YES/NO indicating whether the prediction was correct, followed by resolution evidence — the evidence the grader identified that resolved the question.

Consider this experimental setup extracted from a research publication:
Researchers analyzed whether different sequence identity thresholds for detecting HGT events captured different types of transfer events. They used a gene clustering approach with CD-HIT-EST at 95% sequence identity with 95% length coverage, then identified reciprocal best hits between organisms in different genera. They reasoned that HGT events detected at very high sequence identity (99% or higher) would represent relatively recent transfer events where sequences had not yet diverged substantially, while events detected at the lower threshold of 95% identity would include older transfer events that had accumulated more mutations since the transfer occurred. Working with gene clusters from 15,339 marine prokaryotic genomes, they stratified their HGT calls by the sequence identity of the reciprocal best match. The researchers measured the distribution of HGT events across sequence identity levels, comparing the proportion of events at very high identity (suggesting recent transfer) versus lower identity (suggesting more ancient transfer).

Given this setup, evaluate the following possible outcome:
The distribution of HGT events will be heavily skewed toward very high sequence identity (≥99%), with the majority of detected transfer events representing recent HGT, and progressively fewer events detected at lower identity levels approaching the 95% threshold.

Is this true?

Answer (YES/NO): YES